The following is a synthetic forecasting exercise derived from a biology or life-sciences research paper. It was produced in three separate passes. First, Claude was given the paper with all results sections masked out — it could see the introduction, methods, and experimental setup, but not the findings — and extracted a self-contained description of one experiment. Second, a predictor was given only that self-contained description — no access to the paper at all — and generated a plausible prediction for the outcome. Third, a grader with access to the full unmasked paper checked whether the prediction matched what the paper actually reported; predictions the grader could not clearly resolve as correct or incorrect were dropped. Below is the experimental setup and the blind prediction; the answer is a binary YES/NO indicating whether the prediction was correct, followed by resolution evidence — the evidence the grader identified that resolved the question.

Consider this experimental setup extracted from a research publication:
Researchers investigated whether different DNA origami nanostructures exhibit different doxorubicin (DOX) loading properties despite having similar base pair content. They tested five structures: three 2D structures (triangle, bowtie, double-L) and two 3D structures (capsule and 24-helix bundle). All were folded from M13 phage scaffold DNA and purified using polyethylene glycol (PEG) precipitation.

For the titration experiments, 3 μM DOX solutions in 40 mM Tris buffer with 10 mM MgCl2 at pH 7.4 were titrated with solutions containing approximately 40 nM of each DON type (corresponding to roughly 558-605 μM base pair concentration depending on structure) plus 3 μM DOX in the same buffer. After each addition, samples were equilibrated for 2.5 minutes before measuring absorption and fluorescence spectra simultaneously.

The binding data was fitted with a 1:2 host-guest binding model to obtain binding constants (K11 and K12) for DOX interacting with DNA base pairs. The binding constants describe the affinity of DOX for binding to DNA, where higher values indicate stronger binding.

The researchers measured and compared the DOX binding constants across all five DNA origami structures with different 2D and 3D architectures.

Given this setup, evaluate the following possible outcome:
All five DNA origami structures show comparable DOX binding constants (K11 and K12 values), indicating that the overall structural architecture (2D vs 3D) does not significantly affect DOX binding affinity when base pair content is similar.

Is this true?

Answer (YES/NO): YES